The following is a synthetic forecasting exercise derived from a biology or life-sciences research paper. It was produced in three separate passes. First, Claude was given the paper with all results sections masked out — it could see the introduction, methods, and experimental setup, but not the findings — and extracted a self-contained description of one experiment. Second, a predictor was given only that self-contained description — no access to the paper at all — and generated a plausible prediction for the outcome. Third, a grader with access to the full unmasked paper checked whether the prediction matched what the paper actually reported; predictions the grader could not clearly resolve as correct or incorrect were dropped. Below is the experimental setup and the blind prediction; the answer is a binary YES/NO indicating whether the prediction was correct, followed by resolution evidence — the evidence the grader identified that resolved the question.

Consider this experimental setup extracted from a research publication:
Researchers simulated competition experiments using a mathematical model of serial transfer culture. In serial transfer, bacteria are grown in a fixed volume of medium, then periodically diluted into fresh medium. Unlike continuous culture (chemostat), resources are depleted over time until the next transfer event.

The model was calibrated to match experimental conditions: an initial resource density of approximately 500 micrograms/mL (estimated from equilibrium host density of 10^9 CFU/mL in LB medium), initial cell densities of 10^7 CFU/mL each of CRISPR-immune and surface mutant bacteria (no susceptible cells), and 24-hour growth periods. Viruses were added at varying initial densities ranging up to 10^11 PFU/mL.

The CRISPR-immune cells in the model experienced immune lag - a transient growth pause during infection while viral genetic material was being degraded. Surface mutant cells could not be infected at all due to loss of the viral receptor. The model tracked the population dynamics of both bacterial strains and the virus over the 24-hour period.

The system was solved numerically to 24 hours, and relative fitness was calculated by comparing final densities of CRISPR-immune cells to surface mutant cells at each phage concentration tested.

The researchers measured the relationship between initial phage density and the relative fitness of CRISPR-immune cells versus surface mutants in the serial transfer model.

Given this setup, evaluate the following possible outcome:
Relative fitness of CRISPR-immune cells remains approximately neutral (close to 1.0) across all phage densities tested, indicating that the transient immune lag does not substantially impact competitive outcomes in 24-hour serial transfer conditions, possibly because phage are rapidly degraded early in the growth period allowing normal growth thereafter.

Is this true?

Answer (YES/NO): NO